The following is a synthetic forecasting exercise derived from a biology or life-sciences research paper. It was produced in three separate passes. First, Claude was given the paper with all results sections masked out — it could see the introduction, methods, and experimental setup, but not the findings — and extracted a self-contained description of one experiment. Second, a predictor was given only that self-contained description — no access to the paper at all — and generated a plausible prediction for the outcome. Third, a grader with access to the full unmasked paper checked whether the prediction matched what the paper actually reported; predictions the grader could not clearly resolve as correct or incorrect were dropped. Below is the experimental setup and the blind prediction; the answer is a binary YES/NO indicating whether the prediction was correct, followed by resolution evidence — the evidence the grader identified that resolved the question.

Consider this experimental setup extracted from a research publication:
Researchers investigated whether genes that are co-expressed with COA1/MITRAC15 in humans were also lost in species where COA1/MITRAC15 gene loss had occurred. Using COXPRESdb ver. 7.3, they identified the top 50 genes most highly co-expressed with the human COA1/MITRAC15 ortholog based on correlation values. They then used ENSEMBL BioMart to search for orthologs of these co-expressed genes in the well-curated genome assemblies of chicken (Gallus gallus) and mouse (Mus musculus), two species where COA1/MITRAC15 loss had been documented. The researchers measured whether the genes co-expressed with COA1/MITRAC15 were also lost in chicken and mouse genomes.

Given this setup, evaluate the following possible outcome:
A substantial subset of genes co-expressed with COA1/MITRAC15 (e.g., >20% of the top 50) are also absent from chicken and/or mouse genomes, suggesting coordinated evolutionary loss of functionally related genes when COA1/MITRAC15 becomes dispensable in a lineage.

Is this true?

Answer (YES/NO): NO